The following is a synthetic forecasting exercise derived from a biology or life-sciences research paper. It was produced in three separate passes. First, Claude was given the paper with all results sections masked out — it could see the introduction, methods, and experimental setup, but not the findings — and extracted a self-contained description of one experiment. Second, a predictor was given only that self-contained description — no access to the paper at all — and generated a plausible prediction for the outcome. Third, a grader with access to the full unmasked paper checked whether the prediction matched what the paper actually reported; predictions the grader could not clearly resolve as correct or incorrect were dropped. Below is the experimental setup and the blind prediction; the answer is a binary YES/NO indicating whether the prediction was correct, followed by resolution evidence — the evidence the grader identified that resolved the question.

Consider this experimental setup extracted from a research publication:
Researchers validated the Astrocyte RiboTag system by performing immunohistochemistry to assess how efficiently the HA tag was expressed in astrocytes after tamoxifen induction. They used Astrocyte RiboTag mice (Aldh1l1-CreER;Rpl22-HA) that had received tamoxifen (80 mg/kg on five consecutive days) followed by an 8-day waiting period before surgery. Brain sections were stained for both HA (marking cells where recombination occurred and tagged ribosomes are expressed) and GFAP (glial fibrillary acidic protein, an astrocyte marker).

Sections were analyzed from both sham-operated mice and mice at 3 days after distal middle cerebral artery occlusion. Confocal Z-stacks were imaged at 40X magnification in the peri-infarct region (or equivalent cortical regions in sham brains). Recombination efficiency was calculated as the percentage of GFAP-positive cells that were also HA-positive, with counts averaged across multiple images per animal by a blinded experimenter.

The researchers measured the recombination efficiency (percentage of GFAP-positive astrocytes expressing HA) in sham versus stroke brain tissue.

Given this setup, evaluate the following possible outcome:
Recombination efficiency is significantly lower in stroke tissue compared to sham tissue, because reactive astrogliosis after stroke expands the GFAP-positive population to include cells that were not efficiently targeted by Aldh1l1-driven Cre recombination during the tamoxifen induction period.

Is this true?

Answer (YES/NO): NO